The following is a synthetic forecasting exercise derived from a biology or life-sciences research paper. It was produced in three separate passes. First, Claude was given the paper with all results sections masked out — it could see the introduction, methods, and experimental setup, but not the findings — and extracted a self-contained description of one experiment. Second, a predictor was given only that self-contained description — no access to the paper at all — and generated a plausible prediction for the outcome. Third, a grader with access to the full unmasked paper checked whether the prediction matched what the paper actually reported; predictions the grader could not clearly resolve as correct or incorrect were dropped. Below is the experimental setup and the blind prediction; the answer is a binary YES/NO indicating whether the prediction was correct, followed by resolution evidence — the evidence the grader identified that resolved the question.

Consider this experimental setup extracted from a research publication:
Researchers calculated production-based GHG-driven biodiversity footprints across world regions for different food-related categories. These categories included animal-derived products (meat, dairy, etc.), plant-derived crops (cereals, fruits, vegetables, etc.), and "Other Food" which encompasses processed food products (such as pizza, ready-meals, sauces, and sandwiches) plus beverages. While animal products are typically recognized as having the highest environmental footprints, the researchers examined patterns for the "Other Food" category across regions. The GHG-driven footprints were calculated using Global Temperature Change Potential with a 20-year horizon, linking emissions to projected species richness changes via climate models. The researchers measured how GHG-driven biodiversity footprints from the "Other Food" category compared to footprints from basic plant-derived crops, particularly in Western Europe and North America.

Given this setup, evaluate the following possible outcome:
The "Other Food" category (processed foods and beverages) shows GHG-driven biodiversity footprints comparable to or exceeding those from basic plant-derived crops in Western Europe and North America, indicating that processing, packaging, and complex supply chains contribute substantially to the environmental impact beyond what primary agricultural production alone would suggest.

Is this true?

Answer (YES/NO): YES